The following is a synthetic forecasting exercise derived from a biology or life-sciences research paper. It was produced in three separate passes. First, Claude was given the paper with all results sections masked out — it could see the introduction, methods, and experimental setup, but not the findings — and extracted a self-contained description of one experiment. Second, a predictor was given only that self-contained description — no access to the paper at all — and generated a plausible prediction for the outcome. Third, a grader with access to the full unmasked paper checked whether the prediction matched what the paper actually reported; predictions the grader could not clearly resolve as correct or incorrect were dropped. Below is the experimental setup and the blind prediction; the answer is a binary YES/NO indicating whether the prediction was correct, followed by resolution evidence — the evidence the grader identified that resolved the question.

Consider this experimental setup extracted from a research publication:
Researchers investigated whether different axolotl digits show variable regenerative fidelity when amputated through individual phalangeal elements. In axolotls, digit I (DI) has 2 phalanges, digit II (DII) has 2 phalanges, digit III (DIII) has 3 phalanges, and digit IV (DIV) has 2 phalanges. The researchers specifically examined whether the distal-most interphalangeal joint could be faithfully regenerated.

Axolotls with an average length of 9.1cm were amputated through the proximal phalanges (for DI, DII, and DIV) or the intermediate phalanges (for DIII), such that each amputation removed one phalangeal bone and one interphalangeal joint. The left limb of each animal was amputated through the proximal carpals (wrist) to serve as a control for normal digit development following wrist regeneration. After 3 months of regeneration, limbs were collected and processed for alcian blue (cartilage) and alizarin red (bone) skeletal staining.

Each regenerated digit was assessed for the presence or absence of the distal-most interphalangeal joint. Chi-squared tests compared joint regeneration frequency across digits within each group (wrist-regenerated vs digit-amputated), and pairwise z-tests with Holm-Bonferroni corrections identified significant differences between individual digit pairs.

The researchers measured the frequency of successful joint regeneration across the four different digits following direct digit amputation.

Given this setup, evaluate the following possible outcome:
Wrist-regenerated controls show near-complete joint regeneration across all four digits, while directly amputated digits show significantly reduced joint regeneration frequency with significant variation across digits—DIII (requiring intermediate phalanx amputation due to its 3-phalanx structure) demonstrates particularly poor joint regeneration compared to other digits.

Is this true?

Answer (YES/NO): YES